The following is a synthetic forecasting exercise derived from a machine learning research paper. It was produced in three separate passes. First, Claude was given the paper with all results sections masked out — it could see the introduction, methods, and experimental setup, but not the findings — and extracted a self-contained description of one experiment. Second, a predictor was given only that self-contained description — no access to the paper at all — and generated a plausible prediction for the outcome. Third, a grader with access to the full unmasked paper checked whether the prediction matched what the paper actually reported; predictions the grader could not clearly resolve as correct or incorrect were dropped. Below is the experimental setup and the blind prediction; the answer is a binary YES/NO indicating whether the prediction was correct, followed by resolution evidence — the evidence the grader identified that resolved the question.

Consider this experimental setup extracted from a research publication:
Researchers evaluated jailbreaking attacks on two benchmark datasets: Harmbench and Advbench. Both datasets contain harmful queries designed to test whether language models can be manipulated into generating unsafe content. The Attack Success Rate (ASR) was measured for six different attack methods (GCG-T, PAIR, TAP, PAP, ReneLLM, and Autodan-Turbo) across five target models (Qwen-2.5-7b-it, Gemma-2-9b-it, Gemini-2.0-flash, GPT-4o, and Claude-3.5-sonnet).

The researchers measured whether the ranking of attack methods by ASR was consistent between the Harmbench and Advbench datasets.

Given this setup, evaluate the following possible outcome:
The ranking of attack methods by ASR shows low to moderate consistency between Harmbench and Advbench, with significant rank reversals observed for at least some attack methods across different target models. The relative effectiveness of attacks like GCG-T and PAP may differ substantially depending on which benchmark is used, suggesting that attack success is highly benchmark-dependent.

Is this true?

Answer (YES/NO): NO